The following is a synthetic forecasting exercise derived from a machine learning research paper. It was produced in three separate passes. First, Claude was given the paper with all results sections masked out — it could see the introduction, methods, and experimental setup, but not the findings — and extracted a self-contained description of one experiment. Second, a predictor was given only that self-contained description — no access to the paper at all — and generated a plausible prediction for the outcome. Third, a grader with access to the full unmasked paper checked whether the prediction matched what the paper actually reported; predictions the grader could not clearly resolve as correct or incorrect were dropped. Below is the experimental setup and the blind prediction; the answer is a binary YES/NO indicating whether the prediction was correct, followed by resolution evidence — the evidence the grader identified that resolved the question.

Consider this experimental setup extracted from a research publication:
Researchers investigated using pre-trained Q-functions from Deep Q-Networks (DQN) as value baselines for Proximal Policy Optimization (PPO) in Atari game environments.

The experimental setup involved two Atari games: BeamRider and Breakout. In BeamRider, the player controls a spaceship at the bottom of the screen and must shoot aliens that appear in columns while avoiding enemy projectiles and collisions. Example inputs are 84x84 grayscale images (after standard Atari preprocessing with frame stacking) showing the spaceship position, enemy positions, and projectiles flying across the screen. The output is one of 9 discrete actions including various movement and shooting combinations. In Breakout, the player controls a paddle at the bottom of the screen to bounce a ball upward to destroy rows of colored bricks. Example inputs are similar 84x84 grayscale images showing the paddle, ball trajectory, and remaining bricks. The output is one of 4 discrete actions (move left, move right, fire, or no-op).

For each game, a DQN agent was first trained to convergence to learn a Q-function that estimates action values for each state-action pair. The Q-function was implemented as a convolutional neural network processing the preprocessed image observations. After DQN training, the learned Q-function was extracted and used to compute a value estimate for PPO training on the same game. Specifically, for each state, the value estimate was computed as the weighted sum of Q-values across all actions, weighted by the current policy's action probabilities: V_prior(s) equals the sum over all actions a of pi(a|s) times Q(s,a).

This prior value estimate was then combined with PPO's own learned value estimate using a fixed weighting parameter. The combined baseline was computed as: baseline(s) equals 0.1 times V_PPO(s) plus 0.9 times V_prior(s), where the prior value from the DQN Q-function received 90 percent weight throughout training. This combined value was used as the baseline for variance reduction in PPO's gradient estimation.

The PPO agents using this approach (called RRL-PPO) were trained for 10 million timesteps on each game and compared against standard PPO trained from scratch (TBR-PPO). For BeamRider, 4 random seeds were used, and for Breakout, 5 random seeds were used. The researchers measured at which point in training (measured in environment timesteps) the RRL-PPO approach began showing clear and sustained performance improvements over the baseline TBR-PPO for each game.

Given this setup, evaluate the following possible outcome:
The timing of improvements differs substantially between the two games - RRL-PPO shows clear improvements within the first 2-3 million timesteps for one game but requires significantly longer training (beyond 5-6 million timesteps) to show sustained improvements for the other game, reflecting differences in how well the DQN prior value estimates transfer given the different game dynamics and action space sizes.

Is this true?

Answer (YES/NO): NO